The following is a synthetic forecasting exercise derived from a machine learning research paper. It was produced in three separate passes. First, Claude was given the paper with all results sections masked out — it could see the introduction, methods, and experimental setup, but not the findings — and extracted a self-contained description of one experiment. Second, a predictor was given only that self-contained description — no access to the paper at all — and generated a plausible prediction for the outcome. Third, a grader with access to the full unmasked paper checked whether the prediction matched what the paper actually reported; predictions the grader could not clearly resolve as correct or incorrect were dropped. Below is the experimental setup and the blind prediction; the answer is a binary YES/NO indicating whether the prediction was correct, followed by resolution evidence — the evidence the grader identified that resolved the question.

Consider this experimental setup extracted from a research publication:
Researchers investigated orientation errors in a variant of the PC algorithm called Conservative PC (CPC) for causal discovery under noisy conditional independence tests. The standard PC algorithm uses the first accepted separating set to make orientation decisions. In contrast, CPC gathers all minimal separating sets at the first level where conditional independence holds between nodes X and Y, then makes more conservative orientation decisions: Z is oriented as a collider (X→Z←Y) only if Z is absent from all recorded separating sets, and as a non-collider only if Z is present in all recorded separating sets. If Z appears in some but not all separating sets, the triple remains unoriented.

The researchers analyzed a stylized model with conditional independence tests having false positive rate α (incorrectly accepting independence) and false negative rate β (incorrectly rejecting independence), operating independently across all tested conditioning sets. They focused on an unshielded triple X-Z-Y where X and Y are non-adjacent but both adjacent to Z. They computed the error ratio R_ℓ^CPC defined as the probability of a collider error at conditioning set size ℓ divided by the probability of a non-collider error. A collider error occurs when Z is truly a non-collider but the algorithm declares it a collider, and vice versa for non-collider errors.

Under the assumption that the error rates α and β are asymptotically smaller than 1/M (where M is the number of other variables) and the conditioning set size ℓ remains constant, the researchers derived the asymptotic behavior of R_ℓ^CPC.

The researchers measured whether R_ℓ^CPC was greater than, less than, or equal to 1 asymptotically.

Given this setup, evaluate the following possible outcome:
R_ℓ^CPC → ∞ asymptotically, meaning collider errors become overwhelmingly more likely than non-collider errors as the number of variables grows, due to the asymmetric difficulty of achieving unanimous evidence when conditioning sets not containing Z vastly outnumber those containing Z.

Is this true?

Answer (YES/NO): NO